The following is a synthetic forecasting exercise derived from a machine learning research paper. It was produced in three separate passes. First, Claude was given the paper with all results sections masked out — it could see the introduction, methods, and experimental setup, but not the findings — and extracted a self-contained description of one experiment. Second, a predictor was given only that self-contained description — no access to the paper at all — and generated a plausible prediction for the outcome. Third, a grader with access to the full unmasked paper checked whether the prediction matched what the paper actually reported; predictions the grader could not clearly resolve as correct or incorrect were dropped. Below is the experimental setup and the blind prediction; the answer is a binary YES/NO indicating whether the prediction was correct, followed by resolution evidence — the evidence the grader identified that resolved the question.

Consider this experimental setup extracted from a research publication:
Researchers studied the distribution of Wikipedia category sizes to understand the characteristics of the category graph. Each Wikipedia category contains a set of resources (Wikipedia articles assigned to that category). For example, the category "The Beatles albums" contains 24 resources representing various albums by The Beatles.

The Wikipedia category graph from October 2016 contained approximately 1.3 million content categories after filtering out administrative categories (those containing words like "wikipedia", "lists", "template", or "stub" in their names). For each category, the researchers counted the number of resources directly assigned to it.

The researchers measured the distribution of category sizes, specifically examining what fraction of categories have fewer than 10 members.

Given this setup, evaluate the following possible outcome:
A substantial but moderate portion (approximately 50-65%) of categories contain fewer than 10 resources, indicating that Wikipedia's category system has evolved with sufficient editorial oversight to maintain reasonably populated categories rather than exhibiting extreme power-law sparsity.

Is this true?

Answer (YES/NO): NO